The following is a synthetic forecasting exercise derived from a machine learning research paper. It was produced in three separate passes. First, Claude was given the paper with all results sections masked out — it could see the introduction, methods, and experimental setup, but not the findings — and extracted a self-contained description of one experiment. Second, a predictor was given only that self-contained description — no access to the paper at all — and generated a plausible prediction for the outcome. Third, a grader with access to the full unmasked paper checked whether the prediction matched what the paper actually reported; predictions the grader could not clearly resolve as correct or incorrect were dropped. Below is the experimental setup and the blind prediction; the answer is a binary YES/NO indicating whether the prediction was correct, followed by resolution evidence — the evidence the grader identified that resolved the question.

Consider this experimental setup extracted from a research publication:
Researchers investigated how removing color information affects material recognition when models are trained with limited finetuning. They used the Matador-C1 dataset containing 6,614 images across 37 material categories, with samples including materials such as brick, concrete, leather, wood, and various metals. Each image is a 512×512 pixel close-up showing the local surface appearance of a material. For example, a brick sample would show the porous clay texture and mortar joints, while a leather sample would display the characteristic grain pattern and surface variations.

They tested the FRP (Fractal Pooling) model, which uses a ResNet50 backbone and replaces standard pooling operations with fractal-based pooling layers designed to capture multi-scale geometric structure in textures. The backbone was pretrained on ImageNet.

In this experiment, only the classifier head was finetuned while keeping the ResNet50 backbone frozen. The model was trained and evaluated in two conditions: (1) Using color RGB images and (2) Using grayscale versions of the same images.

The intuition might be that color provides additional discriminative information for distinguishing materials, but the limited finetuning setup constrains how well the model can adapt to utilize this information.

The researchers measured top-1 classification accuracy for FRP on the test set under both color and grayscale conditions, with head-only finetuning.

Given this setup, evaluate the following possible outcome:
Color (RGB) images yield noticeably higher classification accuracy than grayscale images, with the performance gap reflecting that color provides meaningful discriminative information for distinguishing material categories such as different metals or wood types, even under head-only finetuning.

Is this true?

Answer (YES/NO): NO